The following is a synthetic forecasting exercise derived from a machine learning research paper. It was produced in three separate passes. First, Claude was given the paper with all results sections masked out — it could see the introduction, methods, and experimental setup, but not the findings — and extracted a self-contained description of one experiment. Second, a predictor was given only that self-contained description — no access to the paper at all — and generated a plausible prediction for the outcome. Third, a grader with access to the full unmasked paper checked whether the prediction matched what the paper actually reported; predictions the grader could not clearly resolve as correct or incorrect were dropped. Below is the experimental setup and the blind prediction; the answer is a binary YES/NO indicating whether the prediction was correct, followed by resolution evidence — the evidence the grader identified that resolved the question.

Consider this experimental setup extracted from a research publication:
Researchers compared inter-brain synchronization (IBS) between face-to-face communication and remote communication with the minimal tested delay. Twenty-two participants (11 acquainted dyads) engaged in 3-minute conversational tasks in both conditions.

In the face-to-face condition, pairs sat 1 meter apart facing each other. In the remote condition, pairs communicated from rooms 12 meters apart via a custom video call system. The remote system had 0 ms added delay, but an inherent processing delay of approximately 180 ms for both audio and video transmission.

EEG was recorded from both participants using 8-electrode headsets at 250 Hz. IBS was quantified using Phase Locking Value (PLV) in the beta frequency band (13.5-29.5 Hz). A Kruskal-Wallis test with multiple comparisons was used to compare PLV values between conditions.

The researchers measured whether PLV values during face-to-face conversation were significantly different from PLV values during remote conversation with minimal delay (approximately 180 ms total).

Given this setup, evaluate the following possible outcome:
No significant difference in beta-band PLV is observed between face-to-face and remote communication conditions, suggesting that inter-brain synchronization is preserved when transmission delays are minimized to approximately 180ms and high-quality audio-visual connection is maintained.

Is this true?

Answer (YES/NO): YES